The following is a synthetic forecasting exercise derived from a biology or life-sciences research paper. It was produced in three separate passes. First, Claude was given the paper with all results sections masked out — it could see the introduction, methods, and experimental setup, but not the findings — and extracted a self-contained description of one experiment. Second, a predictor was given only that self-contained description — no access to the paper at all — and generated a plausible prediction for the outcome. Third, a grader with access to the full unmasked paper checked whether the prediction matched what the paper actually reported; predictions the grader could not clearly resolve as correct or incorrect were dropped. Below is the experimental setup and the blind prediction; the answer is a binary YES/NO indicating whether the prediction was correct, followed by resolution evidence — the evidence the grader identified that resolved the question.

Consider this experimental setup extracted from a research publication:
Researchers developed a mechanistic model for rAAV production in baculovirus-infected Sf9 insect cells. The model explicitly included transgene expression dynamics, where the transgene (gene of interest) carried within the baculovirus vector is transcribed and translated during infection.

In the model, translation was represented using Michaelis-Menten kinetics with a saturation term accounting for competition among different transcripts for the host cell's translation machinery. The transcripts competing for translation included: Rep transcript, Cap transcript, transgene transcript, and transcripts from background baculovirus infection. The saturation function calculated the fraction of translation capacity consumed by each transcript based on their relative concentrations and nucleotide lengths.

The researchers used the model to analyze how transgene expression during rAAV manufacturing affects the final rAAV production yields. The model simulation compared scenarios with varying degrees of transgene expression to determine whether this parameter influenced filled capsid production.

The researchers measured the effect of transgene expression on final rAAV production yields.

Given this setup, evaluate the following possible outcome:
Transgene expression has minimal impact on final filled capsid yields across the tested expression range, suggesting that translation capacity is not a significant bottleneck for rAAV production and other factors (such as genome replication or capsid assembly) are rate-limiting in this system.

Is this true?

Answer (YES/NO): NO